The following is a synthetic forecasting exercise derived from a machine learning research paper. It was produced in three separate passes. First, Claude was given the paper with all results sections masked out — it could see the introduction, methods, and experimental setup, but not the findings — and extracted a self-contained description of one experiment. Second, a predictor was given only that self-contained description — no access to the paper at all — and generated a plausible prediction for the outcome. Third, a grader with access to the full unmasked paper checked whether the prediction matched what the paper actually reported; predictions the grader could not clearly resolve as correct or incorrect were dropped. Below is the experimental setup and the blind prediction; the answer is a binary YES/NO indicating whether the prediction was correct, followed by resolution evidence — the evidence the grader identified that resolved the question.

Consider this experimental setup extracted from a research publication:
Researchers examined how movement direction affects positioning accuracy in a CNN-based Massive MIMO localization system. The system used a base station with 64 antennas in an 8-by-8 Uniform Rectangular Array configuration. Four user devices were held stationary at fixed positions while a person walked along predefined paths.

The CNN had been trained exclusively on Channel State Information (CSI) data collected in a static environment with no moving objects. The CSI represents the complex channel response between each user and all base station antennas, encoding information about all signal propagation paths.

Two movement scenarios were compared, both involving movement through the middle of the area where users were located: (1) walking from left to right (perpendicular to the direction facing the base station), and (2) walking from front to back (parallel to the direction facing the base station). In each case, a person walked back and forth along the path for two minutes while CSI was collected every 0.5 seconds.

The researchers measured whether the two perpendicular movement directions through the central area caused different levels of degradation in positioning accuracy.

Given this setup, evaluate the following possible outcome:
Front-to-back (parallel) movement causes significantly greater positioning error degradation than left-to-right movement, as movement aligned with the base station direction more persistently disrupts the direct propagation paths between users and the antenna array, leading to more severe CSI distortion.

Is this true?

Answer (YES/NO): YES